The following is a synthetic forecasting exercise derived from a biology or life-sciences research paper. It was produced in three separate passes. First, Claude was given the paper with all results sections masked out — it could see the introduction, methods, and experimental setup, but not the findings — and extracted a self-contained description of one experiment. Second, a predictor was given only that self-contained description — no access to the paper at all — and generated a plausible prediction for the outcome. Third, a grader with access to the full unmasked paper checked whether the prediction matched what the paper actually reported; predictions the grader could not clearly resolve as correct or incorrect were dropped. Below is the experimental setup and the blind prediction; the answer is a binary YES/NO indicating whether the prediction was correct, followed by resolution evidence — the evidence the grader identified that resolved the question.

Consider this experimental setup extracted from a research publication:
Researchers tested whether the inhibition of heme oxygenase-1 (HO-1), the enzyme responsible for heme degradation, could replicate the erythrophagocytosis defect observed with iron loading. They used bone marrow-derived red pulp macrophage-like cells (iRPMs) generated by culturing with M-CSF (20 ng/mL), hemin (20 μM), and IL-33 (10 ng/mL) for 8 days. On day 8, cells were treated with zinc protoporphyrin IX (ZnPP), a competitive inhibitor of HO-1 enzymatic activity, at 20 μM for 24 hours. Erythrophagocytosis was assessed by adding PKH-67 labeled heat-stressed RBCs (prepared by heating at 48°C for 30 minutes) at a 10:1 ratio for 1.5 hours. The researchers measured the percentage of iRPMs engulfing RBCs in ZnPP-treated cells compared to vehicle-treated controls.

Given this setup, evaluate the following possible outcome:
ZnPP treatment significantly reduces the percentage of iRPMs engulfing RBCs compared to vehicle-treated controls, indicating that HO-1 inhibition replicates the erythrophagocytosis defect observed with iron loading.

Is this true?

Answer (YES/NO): YES